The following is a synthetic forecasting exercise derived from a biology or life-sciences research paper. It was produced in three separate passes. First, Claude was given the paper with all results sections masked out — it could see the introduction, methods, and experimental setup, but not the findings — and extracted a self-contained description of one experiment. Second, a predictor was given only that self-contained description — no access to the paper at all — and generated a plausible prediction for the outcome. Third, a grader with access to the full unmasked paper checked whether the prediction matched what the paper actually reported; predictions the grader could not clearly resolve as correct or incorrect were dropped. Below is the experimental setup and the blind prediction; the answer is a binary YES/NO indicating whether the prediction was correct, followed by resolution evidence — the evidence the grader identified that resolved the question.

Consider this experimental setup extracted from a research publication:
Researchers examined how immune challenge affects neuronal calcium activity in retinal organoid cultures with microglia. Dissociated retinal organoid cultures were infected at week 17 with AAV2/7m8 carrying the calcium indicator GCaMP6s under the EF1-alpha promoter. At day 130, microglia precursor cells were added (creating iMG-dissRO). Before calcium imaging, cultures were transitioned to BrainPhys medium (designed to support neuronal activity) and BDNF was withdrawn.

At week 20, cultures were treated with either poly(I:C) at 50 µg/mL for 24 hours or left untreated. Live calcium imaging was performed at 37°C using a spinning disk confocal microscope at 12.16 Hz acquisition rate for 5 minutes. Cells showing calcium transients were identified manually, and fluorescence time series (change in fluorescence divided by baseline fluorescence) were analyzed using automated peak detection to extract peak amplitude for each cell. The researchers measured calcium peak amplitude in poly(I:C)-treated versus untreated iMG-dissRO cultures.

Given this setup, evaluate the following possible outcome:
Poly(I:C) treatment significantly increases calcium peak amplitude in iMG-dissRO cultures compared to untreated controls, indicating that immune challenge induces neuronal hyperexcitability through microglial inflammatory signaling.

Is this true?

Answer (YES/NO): NO